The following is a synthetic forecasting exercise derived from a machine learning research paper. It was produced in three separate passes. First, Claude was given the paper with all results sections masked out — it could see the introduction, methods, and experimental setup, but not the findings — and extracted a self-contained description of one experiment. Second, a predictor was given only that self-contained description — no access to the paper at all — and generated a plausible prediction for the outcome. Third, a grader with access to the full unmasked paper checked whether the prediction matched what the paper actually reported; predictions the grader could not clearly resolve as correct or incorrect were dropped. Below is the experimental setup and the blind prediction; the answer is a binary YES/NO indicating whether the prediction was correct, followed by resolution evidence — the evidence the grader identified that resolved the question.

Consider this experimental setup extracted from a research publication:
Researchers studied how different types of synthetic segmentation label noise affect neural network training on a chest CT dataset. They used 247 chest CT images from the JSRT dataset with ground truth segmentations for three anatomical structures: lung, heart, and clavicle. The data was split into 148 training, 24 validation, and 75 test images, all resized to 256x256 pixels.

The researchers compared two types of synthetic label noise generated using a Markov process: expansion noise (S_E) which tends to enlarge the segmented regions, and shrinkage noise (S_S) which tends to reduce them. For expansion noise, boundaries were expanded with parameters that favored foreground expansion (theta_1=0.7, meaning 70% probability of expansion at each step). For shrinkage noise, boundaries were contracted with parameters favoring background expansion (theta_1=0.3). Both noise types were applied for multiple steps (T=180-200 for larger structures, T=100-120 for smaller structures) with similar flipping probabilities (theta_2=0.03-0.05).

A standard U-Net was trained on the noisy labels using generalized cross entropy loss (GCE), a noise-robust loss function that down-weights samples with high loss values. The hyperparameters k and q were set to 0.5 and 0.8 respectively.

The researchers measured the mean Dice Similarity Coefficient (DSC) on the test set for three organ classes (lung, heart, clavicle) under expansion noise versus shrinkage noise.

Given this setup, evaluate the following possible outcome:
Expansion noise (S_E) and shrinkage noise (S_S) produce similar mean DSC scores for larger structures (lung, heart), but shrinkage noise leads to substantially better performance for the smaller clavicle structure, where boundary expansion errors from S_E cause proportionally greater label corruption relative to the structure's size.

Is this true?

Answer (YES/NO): NO